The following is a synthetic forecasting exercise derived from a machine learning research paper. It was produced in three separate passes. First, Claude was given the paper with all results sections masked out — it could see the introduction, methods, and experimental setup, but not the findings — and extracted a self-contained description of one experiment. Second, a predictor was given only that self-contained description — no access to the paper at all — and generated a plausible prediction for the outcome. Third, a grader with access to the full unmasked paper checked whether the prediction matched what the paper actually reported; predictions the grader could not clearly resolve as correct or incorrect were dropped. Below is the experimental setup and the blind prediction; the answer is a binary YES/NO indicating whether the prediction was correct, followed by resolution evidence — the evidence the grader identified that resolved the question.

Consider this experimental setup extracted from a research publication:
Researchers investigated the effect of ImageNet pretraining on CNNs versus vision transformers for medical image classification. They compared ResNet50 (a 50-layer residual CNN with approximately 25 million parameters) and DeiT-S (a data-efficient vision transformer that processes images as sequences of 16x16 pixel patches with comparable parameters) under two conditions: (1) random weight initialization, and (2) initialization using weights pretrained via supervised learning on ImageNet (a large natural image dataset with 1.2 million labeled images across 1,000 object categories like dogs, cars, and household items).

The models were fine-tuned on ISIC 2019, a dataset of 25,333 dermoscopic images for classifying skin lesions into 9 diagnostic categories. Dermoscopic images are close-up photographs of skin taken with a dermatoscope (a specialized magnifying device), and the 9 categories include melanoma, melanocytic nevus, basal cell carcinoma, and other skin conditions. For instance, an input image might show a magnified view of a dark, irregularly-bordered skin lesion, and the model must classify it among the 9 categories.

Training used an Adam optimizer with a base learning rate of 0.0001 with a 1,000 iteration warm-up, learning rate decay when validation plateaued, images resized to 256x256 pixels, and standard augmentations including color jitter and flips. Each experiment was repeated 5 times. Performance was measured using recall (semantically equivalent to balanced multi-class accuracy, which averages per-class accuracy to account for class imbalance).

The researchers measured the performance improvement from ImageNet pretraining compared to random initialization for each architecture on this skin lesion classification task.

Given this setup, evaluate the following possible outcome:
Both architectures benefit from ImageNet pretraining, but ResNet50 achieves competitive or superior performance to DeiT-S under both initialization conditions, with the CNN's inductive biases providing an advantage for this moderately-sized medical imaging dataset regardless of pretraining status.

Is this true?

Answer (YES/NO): NO